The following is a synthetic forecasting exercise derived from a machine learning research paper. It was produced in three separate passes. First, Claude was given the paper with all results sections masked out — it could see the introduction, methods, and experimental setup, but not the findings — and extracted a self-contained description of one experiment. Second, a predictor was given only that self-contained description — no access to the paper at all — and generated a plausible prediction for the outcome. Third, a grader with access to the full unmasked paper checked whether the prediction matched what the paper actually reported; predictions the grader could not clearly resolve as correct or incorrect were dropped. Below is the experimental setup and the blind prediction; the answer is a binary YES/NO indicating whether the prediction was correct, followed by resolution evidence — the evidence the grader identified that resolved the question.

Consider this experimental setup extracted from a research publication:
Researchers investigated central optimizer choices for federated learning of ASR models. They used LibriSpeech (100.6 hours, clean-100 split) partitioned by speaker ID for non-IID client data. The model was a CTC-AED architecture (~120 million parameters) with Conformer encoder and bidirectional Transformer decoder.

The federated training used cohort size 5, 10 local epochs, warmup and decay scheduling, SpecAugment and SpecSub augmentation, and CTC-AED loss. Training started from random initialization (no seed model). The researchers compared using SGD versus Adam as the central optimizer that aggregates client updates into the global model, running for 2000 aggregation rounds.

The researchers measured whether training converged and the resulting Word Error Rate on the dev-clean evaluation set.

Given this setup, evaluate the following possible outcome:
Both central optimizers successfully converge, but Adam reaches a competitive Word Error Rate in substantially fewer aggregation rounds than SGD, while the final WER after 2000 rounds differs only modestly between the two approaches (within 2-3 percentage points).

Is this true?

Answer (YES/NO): NO